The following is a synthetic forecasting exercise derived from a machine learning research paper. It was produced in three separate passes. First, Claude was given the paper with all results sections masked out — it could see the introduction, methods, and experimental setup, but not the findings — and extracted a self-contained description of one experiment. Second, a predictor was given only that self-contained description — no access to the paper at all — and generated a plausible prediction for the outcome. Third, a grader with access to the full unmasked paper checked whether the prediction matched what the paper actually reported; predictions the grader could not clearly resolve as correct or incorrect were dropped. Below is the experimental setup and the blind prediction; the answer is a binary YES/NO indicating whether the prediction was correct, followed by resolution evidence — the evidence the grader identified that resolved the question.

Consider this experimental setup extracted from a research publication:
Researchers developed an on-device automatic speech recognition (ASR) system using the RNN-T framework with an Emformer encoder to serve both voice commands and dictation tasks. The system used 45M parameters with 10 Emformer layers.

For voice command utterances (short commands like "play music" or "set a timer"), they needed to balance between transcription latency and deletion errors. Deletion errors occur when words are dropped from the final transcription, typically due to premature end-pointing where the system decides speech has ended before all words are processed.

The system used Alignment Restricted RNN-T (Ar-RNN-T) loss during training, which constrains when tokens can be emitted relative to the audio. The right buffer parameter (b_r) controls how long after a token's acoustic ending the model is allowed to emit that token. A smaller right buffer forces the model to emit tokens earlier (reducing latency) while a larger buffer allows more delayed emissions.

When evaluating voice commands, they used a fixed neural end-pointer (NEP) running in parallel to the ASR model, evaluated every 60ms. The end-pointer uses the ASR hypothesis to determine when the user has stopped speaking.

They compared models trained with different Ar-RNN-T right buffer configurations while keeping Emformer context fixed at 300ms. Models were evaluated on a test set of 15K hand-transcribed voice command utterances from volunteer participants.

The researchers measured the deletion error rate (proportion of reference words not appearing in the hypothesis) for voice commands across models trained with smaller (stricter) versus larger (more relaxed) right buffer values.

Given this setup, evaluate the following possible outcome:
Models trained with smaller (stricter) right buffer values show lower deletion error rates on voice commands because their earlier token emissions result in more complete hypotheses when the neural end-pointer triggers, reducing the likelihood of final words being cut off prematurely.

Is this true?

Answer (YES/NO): YES